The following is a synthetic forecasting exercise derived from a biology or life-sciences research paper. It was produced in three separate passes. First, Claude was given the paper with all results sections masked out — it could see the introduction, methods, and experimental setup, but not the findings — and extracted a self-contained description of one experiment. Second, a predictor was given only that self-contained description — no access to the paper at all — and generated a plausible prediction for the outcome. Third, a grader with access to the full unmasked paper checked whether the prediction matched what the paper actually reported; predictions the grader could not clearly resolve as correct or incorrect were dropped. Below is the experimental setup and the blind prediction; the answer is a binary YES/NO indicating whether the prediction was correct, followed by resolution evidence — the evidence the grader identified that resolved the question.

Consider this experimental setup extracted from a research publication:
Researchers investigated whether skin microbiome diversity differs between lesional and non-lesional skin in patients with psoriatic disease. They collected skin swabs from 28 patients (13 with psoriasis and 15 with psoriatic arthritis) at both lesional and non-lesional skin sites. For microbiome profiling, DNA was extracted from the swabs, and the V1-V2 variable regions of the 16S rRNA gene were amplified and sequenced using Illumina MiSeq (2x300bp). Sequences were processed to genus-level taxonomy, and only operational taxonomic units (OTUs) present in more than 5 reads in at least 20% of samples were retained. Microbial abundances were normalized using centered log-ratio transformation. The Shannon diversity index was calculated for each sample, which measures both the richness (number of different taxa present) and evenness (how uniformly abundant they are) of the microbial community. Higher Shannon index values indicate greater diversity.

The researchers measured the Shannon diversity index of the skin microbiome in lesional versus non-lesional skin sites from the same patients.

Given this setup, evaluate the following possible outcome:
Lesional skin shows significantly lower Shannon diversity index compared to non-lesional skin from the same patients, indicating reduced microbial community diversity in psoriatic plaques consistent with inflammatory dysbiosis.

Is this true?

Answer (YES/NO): NO